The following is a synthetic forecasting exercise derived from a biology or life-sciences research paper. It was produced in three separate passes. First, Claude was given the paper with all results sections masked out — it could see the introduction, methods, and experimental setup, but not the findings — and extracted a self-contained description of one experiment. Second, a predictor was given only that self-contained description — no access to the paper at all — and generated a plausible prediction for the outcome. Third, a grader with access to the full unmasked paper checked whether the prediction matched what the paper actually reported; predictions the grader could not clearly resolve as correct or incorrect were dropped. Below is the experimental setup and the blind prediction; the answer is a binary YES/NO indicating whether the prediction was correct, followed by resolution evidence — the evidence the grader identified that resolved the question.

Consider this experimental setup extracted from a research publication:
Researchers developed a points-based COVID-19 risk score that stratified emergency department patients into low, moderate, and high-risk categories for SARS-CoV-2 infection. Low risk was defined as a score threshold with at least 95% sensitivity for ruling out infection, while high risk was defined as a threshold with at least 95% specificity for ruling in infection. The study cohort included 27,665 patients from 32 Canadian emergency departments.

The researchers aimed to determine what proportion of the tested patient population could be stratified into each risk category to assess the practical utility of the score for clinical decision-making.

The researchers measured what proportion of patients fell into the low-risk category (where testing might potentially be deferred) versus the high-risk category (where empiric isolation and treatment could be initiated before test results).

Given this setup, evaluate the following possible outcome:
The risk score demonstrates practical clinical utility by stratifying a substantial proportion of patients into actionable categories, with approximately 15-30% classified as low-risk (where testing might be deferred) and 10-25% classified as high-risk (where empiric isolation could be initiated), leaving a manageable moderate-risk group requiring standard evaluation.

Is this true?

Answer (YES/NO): NO